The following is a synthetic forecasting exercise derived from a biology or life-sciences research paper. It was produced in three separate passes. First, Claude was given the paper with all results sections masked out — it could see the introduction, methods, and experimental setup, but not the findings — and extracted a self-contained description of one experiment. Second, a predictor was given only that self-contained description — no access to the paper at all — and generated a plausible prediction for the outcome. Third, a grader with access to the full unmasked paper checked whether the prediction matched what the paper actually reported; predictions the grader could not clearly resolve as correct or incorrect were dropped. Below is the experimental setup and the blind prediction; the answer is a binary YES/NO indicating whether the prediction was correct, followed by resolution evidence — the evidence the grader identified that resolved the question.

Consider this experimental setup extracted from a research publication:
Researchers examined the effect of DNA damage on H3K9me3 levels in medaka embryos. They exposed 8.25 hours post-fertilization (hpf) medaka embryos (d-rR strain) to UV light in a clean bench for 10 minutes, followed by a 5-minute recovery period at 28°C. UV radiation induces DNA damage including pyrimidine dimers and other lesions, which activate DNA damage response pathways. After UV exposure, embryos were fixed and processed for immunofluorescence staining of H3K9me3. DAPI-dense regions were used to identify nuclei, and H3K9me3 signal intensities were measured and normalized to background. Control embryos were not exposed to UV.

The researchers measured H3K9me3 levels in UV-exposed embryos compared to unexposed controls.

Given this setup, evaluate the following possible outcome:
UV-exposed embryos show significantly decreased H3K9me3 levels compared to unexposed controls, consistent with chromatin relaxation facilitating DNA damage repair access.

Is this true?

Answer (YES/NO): NO